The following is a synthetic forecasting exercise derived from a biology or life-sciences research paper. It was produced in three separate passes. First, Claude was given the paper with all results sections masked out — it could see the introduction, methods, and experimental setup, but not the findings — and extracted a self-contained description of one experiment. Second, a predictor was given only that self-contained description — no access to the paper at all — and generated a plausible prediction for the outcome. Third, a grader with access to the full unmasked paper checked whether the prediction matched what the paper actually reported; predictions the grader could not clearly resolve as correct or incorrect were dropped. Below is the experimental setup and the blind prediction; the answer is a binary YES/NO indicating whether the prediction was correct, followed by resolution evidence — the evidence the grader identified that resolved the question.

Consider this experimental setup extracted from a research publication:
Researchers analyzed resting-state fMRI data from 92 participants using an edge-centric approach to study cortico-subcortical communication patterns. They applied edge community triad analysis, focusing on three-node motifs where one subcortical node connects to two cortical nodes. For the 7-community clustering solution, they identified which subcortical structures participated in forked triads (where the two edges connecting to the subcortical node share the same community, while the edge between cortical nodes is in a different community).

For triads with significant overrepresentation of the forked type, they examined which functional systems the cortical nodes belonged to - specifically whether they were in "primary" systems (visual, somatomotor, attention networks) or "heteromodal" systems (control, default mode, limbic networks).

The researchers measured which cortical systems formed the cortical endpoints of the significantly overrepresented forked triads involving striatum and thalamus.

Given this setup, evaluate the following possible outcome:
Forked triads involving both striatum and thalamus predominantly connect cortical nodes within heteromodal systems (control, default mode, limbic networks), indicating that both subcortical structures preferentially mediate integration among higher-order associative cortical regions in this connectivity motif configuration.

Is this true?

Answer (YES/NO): NO